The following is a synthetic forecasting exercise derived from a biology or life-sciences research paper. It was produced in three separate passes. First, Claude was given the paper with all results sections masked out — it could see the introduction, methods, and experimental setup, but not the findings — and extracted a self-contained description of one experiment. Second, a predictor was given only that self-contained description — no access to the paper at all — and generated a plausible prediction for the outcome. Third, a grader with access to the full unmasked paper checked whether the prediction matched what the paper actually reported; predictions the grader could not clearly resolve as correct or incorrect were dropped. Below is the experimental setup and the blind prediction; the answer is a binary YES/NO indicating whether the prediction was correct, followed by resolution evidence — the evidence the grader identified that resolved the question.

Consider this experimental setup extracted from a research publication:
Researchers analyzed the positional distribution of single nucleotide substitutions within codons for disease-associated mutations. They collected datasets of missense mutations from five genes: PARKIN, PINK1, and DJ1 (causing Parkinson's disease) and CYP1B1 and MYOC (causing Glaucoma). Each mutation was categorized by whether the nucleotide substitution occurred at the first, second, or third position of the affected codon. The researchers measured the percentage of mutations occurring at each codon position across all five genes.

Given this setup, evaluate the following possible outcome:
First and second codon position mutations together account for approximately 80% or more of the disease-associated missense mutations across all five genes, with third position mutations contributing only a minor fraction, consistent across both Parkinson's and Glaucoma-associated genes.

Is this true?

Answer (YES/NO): NO